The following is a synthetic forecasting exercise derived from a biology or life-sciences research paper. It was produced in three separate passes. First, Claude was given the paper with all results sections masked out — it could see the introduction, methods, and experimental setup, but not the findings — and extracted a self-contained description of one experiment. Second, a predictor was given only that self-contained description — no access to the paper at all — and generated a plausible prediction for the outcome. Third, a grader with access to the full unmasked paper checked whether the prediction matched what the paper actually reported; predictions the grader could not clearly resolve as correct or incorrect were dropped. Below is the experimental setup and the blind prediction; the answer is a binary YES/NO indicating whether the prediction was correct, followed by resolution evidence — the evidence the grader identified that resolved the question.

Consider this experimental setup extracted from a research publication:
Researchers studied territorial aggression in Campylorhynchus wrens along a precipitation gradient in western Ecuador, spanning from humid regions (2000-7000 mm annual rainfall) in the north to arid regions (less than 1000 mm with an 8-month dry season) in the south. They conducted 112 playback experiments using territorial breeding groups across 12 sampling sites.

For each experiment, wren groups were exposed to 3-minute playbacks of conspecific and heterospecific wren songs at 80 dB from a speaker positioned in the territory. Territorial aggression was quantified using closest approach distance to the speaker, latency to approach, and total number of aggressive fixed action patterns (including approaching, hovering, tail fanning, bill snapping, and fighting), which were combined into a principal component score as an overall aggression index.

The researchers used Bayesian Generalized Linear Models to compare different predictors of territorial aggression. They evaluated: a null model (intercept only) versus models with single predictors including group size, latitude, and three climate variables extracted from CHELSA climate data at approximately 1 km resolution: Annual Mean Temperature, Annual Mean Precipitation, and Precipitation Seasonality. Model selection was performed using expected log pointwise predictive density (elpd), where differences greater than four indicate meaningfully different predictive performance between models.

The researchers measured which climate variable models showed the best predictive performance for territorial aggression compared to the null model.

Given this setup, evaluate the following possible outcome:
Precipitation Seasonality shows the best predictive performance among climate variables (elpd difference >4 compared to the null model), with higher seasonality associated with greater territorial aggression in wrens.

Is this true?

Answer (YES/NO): NO